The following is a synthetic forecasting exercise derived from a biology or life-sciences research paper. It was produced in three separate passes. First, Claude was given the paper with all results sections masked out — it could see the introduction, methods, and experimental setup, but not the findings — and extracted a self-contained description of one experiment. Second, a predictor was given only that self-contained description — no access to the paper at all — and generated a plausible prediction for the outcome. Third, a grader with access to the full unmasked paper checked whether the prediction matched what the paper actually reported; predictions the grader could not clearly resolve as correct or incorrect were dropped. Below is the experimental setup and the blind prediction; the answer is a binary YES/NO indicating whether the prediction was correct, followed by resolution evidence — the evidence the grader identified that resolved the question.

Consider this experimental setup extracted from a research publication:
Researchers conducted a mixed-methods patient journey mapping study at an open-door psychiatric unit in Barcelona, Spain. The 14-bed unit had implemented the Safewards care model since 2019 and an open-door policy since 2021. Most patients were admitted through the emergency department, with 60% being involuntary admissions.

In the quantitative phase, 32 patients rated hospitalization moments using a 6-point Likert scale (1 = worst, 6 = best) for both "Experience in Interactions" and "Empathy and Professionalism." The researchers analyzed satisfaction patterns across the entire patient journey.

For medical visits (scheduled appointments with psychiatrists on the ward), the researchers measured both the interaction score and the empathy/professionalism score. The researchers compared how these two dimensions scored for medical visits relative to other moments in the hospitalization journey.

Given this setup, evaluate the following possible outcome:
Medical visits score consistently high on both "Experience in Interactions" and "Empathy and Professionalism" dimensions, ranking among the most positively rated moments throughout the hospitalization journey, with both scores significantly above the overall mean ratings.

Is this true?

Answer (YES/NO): YES